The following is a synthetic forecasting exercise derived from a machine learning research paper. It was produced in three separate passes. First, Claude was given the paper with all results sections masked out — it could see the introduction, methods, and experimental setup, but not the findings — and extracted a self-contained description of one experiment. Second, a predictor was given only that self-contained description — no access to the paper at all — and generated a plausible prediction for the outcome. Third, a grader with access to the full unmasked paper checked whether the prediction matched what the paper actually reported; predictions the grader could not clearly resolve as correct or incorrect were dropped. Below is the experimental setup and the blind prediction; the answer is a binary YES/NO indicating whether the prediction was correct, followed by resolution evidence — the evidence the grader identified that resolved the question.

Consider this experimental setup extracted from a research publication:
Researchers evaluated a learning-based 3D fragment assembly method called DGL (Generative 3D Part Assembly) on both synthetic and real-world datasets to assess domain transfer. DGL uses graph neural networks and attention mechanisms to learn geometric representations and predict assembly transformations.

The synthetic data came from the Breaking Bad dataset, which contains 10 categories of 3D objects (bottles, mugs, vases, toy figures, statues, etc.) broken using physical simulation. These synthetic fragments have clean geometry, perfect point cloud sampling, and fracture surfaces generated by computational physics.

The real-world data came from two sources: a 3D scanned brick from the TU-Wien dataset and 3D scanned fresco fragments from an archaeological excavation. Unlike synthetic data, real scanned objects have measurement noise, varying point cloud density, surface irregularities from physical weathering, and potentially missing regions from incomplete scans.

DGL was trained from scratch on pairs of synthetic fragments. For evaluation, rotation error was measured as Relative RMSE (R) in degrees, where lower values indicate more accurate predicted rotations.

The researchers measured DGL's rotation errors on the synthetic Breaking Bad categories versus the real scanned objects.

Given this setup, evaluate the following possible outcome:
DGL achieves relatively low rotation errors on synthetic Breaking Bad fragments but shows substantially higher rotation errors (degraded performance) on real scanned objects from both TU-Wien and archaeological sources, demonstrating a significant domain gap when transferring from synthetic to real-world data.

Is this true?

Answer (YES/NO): NO